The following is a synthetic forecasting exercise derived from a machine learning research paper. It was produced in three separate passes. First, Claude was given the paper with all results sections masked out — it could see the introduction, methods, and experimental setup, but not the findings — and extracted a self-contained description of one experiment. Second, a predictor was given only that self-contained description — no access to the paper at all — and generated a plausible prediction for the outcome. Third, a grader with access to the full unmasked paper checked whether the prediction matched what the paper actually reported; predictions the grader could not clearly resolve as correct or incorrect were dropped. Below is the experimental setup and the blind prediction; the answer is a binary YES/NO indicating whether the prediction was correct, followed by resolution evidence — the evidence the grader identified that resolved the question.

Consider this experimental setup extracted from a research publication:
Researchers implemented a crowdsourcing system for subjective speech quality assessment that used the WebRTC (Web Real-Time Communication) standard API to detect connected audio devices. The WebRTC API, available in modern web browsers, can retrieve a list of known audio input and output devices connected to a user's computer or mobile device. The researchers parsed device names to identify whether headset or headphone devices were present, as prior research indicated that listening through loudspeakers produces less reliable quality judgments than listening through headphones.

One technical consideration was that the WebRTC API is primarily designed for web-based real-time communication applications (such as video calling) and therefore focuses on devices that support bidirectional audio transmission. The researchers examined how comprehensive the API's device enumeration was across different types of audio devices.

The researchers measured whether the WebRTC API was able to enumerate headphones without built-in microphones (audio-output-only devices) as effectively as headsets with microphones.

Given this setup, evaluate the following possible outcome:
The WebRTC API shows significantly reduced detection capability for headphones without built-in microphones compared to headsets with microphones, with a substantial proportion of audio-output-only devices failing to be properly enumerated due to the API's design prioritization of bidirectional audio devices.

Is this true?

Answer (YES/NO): YES